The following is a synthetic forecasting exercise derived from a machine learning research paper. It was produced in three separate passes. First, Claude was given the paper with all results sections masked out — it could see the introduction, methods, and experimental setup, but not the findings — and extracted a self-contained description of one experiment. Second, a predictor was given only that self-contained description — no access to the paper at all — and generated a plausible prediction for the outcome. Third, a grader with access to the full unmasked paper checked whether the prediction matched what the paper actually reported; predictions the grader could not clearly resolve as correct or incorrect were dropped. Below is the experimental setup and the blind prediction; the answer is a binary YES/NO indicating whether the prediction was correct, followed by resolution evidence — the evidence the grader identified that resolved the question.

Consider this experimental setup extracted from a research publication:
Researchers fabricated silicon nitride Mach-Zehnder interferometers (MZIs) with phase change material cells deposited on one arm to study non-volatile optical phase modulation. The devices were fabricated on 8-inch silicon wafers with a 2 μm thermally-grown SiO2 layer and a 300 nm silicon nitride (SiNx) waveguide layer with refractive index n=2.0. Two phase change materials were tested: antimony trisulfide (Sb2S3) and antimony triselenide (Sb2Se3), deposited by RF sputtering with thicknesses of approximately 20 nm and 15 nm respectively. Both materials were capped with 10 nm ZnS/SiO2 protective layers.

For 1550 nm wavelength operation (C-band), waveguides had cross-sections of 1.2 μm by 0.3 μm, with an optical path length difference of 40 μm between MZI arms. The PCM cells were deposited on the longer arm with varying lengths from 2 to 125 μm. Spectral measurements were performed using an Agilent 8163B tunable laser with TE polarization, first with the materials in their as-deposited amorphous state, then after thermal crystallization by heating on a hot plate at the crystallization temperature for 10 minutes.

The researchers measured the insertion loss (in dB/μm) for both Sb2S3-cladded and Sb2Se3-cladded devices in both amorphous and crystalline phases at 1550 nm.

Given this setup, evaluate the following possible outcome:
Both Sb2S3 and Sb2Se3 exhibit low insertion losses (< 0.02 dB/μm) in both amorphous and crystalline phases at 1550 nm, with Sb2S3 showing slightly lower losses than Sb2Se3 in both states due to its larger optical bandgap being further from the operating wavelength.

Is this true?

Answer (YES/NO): NO